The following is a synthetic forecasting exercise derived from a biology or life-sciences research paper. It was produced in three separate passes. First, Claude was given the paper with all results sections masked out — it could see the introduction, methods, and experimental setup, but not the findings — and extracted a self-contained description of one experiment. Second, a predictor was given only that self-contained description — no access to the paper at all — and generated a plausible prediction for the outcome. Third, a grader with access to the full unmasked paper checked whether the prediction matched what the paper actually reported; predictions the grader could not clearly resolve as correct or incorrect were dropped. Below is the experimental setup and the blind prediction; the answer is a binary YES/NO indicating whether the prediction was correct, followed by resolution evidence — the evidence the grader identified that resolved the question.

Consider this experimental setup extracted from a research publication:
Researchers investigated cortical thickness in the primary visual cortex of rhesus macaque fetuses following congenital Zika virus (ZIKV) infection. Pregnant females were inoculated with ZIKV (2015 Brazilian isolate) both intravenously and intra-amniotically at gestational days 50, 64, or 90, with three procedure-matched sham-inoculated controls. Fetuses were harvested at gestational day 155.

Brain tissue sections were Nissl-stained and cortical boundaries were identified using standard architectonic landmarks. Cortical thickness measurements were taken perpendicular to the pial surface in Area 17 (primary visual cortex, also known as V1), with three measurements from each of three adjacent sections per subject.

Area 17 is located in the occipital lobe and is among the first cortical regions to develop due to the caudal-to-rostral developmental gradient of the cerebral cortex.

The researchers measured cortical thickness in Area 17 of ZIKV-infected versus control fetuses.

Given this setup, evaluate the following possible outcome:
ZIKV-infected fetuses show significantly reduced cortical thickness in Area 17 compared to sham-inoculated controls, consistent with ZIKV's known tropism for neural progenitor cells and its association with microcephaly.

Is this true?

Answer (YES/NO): NO